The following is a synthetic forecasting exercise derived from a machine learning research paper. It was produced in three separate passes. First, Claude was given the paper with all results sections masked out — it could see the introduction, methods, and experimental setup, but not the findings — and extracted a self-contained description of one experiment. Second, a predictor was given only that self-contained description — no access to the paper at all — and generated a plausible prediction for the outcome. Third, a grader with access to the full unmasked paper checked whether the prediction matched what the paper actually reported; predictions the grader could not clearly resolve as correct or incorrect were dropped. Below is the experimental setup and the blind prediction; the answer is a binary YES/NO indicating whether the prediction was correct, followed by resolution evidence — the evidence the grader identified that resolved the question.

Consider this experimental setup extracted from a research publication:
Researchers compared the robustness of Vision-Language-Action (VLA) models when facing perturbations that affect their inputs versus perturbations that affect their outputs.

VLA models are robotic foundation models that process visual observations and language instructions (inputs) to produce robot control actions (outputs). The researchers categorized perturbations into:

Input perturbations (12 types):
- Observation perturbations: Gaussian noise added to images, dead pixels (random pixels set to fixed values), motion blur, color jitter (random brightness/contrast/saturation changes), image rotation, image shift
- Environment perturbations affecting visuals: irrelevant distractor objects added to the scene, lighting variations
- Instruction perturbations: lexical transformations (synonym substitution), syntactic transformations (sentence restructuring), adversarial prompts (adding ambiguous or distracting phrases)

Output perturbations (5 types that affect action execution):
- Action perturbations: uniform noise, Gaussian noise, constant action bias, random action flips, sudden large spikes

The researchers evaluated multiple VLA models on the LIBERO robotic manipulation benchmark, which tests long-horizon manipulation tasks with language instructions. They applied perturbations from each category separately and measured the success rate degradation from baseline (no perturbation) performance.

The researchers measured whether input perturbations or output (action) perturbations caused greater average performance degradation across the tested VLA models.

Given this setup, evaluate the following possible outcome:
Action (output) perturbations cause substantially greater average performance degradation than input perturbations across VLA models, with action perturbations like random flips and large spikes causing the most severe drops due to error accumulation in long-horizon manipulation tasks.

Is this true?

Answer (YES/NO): NO